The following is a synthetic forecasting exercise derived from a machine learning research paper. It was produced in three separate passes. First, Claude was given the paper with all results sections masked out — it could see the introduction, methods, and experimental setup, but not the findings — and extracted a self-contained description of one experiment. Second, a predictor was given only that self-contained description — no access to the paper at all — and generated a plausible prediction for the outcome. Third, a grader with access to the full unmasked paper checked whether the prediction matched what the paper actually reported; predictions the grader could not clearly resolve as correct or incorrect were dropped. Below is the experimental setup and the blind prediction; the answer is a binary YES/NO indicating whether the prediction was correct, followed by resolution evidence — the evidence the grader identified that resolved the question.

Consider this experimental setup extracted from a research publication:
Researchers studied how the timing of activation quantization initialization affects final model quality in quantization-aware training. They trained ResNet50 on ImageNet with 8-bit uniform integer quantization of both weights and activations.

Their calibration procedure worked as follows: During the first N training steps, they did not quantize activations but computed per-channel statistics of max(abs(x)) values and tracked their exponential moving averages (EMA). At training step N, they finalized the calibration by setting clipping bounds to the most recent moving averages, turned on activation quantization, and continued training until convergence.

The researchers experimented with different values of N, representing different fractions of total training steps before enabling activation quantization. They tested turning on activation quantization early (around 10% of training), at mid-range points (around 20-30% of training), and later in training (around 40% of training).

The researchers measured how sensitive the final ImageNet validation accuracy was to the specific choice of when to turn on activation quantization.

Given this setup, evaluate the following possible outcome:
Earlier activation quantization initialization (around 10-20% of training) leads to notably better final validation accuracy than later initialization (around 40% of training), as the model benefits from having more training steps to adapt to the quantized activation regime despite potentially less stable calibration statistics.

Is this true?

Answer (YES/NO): NO